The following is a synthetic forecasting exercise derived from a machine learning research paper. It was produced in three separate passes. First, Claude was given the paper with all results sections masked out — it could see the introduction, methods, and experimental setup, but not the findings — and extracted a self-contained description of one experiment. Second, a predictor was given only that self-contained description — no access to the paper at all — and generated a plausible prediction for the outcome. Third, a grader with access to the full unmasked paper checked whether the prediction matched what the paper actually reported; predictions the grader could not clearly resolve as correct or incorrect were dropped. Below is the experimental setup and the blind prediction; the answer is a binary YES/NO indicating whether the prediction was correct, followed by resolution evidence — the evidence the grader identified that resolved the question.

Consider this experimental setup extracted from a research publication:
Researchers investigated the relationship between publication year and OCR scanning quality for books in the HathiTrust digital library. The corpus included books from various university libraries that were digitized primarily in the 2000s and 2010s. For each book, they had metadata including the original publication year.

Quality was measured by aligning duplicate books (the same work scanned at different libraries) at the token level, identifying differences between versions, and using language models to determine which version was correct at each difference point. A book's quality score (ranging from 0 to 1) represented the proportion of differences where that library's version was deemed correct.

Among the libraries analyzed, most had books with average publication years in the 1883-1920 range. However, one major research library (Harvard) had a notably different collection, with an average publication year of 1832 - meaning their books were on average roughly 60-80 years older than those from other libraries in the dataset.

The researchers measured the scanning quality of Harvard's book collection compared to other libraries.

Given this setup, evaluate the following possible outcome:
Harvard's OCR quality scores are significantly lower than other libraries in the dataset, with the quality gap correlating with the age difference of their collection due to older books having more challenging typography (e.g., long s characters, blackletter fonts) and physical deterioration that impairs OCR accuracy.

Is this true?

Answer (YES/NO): NO